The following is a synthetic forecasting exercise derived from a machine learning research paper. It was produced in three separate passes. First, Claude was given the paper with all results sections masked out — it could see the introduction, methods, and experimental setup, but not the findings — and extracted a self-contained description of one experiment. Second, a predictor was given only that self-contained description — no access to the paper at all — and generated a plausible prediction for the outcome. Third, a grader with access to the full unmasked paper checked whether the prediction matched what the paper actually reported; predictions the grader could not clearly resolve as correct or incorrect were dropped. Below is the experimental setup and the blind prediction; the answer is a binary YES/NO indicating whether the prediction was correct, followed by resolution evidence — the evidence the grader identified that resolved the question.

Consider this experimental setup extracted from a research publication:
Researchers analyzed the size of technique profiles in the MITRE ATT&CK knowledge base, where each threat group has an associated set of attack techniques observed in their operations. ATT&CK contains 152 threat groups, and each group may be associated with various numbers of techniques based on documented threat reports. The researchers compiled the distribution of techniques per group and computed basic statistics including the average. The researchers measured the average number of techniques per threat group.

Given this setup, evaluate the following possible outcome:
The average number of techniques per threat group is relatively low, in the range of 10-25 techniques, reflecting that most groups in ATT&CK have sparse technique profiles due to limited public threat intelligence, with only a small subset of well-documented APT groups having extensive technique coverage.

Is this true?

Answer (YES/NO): YES